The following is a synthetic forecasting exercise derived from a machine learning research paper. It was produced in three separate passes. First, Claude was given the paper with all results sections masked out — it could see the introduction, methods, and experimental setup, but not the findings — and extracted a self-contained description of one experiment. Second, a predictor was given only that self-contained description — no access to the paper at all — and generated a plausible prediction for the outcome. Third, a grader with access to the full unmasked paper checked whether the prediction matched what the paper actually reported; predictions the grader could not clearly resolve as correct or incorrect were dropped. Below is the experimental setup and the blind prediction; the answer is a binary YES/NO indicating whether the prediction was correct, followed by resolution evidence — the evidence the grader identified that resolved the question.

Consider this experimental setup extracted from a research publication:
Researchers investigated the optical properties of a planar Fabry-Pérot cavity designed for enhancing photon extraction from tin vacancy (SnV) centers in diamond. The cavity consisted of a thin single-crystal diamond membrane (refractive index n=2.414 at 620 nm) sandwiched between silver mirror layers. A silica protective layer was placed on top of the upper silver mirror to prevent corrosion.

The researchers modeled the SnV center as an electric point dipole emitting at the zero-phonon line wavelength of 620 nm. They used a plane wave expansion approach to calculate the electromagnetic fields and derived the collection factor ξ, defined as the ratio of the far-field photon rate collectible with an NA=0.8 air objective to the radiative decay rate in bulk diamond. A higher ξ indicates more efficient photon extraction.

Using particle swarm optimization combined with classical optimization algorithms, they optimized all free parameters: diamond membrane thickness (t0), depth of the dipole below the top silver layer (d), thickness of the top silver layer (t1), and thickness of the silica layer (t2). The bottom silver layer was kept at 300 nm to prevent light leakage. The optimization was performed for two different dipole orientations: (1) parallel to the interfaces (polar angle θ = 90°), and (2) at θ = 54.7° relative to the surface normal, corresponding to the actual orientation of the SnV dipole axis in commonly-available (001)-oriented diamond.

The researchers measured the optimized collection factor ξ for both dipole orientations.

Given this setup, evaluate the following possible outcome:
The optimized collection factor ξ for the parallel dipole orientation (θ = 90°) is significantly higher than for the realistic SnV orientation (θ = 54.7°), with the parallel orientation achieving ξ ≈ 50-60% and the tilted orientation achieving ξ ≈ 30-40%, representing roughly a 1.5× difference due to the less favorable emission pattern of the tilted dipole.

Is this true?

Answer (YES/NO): NO